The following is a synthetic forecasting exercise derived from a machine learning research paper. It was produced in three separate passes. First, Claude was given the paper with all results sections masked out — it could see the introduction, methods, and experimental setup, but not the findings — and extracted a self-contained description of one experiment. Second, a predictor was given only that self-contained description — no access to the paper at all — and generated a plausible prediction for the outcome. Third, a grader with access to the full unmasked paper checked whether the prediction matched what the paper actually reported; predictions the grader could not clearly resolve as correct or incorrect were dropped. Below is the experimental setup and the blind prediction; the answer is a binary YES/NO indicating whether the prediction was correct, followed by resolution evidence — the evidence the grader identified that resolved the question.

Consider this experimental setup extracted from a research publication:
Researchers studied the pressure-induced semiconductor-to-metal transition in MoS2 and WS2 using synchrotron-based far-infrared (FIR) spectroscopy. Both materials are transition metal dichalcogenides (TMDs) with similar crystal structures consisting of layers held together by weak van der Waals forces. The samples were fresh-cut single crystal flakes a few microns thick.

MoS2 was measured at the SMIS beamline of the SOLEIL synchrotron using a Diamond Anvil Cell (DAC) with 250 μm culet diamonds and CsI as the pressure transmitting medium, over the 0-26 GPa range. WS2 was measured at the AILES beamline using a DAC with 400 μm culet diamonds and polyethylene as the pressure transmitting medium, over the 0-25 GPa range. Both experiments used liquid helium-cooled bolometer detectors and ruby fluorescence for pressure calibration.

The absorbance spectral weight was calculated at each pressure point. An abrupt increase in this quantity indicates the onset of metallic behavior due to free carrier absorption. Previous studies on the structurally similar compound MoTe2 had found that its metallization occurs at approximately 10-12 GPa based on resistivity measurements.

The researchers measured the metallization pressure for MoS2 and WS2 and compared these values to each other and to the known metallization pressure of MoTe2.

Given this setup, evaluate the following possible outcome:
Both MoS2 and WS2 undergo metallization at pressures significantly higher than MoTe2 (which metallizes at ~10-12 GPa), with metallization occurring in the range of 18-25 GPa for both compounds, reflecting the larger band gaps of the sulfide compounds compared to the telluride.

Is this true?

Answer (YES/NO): YES